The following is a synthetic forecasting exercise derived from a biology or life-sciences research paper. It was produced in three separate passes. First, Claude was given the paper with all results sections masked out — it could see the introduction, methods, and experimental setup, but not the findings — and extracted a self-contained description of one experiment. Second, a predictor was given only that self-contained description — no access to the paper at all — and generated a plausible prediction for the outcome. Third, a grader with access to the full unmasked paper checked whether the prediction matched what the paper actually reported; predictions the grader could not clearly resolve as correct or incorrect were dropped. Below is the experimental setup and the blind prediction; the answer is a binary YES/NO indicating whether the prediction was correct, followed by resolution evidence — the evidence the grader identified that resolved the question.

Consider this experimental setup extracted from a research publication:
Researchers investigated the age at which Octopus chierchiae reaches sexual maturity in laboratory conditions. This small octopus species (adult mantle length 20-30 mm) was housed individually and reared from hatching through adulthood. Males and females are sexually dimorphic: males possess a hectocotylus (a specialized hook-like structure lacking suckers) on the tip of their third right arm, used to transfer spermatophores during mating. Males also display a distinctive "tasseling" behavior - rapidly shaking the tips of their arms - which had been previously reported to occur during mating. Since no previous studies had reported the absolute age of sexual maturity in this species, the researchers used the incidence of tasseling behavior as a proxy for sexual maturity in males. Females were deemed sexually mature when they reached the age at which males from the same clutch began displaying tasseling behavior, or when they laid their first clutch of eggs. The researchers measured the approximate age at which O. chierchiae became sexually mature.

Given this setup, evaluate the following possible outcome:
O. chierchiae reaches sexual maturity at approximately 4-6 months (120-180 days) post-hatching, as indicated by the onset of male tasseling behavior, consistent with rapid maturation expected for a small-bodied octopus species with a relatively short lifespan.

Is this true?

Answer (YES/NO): YES